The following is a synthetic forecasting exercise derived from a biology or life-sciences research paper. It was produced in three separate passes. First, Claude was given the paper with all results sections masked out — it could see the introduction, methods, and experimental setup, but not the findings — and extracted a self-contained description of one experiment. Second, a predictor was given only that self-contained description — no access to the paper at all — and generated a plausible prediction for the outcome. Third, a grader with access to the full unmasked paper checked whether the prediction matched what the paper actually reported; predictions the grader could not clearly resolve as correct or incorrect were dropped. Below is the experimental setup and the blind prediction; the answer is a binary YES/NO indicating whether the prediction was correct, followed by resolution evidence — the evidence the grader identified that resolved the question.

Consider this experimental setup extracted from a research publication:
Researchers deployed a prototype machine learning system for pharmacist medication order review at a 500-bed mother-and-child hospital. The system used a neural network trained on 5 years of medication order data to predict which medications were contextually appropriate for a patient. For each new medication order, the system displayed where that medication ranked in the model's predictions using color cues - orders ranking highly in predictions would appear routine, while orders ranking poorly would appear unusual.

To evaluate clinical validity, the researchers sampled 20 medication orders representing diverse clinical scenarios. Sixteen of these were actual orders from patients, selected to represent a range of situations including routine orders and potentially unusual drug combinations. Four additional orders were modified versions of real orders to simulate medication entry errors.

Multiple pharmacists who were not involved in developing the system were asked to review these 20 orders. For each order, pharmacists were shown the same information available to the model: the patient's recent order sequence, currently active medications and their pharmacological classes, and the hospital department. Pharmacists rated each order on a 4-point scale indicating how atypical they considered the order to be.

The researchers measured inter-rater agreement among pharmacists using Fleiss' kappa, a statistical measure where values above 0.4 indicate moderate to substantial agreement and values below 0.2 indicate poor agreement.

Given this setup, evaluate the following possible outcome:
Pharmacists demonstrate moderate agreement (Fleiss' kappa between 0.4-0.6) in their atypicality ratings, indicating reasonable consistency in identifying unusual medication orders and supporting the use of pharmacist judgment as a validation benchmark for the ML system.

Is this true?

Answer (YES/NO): NO